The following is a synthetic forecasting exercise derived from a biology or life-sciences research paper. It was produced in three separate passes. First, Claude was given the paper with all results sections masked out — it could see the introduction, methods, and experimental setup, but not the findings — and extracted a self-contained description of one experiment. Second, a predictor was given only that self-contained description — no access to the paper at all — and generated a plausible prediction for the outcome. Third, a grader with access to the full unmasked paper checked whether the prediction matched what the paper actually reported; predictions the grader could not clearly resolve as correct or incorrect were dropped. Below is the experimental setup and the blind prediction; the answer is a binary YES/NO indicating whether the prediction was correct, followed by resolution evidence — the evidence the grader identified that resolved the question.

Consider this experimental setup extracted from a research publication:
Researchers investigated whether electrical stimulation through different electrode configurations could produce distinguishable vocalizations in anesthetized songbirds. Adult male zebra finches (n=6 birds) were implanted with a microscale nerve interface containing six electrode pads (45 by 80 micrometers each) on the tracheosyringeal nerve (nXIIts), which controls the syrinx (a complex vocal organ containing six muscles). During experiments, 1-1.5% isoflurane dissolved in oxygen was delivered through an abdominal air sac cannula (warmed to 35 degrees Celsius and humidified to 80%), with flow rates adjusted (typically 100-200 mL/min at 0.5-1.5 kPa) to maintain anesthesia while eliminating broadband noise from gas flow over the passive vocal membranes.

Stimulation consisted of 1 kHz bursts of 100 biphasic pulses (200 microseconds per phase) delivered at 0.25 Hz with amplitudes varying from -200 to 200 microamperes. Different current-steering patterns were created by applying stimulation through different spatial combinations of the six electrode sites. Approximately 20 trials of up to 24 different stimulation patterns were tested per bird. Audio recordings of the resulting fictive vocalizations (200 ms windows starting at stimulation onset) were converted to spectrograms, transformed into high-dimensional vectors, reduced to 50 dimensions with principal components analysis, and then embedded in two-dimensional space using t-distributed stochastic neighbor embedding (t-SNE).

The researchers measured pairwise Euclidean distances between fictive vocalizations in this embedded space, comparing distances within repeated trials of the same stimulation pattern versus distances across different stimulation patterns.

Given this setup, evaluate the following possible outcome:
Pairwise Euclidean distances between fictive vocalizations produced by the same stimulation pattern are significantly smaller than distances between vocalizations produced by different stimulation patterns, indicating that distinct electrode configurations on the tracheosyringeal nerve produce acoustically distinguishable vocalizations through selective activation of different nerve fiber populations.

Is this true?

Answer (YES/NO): YES